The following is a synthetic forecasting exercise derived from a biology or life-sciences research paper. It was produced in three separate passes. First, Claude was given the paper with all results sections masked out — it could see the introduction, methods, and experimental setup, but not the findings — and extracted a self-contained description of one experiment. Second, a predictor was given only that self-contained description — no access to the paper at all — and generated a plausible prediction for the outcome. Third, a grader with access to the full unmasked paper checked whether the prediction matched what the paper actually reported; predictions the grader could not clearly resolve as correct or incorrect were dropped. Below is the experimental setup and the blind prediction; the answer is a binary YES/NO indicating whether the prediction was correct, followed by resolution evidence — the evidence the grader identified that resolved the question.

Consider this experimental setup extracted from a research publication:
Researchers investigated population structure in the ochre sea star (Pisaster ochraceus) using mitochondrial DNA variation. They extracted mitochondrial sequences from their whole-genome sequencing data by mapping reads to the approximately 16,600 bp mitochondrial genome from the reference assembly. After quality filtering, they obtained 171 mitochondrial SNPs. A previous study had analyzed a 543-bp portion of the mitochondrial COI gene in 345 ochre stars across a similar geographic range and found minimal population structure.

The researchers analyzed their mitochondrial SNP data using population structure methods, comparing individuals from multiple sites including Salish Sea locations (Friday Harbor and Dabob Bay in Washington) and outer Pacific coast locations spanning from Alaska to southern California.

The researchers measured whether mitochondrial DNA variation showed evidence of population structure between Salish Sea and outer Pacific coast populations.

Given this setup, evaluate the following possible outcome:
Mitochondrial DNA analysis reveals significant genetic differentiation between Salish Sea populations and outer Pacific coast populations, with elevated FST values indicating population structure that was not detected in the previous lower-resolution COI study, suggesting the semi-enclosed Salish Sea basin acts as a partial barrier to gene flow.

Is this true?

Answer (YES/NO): NO